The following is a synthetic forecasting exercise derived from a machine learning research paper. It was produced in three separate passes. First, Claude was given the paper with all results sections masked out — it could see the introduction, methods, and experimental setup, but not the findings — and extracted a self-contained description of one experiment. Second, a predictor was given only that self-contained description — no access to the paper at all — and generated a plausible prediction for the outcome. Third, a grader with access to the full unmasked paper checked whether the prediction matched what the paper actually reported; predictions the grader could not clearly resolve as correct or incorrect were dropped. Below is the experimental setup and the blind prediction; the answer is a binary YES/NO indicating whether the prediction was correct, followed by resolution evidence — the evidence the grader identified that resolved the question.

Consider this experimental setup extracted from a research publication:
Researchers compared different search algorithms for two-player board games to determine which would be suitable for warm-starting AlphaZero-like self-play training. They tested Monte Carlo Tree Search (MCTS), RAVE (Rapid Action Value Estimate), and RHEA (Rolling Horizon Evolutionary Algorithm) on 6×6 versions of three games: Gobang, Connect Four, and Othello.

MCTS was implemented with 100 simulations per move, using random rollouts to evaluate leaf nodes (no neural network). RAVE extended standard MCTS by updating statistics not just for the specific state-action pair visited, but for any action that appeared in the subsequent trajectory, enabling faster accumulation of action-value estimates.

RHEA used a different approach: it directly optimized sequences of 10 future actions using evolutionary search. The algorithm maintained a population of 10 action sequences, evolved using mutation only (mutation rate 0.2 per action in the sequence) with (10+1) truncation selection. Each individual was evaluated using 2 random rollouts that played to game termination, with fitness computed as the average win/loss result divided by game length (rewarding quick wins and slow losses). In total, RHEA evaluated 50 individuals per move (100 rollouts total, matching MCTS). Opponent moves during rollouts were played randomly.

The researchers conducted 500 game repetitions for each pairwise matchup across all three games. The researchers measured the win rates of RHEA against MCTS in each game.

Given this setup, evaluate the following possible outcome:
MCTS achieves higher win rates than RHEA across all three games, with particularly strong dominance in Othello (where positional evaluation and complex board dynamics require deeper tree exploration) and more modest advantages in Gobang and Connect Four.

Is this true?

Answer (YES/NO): NO